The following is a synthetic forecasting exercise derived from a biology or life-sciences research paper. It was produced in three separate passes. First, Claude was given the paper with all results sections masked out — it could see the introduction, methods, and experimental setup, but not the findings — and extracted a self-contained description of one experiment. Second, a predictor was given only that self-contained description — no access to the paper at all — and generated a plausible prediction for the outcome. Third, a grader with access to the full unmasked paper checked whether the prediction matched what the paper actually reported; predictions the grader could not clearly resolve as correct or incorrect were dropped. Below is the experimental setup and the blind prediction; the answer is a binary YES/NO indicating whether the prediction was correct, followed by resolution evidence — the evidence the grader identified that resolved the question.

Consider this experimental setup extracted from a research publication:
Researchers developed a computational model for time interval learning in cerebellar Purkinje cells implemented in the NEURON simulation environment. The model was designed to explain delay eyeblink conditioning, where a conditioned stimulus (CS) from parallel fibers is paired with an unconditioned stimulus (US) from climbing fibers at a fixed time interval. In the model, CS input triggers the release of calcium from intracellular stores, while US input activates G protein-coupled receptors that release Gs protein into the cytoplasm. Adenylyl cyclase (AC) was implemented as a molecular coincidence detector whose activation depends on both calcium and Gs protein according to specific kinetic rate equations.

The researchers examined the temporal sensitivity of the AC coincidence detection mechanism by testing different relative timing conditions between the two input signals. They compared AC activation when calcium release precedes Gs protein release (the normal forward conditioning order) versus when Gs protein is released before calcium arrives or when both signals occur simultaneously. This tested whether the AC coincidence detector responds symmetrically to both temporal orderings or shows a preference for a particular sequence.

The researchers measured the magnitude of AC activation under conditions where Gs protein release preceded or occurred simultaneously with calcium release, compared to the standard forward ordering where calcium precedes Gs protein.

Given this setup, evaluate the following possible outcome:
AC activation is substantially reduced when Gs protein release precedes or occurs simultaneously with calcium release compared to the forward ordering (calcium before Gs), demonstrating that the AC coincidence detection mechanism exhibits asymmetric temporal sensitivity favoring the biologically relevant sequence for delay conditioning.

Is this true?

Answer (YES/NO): YES